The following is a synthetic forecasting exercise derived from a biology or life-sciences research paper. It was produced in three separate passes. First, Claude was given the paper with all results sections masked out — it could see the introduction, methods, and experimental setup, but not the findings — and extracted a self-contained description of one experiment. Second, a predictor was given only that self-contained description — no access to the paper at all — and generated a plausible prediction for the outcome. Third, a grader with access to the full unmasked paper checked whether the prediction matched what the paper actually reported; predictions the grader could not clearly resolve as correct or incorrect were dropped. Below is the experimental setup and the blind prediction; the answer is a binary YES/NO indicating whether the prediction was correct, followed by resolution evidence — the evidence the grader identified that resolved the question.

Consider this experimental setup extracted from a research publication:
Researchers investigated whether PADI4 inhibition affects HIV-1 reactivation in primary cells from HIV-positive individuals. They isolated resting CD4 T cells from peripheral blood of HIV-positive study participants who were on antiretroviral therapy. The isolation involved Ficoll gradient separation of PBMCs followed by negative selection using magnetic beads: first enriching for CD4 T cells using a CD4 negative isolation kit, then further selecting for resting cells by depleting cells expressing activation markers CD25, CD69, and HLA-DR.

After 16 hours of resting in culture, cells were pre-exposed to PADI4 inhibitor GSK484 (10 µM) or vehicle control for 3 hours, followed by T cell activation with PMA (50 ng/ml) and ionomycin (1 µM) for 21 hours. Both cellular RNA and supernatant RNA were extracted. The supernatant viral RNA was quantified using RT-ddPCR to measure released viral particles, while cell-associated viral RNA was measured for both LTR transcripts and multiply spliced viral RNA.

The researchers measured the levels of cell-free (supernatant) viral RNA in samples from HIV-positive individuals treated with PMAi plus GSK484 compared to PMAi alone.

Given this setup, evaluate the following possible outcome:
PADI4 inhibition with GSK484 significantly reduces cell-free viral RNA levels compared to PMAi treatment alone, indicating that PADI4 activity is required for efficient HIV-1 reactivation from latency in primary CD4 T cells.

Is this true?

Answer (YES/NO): YES